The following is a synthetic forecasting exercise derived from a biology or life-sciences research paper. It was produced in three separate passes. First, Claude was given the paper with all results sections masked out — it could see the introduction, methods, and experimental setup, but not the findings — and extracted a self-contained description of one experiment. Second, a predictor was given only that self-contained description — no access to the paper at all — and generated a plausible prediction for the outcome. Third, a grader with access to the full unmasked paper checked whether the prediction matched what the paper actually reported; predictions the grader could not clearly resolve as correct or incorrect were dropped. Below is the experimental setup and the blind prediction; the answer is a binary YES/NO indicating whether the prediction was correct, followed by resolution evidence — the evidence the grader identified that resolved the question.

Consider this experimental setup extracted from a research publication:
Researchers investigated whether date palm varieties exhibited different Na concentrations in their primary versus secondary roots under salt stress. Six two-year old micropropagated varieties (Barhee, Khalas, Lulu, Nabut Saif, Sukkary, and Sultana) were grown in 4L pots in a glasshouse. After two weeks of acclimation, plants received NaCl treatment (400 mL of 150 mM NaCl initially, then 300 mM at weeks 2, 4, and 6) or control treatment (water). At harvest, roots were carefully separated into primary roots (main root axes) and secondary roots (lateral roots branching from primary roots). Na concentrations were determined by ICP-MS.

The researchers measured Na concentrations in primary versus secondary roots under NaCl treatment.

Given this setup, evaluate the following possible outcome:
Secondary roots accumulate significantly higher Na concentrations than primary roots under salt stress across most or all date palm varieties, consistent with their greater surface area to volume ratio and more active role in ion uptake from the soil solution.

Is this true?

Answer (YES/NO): YES